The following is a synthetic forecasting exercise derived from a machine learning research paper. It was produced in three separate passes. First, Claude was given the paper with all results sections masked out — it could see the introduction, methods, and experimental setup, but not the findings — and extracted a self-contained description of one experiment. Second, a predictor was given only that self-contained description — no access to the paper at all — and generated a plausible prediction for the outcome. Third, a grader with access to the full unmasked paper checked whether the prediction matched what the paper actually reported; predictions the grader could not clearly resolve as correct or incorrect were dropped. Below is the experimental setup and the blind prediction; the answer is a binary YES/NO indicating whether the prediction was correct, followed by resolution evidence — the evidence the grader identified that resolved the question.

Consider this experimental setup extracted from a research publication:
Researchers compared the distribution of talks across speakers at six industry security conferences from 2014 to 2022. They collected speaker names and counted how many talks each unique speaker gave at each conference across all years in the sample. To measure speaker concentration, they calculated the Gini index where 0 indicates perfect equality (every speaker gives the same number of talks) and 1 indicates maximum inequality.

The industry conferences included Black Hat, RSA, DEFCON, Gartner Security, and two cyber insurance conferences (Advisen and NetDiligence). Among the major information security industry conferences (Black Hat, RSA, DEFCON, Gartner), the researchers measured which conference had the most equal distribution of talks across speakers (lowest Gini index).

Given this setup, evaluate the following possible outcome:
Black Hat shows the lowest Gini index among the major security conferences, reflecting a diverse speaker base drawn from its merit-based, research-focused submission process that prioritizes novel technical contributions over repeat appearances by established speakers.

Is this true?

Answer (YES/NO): NO